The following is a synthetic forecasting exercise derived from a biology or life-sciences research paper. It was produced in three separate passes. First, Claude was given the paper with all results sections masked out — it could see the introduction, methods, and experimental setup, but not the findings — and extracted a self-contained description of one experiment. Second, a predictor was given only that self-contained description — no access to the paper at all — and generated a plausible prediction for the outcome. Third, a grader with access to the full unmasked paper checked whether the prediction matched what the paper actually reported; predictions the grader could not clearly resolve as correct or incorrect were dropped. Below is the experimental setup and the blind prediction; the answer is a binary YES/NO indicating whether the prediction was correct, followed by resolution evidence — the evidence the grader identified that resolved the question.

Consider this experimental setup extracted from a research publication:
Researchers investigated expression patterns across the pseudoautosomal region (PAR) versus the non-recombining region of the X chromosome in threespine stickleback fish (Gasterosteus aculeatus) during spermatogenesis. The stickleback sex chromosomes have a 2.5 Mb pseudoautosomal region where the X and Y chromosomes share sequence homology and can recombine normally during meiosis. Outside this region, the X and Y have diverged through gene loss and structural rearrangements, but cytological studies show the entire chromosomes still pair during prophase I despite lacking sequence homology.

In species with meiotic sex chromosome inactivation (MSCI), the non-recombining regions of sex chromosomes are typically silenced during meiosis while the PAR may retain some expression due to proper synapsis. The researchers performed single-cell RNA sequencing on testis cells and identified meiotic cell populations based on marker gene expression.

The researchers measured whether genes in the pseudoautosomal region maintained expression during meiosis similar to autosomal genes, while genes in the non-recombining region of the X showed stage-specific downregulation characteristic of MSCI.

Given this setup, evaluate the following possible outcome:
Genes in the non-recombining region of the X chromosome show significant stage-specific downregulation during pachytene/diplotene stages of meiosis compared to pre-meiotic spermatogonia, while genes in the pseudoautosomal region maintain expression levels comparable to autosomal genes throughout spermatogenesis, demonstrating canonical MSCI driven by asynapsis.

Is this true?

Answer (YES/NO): NO